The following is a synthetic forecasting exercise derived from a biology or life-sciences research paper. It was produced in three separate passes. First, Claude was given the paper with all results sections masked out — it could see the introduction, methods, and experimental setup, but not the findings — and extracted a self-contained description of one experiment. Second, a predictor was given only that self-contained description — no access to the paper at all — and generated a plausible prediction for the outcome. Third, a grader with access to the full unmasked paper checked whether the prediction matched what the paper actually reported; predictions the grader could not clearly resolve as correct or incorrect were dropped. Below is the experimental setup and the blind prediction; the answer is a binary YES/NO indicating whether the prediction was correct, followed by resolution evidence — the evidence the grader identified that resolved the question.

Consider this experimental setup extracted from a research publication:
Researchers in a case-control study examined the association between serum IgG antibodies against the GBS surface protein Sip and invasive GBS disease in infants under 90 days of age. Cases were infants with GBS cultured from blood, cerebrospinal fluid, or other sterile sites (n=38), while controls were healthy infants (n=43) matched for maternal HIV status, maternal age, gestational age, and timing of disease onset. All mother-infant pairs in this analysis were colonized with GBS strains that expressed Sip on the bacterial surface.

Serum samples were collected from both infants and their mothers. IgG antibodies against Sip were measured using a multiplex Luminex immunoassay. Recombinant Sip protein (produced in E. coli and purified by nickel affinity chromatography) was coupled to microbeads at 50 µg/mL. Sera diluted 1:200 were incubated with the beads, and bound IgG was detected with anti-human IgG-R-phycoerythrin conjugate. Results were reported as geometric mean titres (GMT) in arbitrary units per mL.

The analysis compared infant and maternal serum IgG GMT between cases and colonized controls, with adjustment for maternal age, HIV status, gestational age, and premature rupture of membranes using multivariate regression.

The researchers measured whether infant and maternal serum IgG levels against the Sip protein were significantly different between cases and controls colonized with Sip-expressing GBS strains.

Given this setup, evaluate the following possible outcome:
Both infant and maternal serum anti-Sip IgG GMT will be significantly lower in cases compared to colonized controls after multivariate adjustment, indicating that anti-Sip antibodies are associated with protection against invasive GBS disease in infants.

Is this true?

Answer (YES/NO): NO